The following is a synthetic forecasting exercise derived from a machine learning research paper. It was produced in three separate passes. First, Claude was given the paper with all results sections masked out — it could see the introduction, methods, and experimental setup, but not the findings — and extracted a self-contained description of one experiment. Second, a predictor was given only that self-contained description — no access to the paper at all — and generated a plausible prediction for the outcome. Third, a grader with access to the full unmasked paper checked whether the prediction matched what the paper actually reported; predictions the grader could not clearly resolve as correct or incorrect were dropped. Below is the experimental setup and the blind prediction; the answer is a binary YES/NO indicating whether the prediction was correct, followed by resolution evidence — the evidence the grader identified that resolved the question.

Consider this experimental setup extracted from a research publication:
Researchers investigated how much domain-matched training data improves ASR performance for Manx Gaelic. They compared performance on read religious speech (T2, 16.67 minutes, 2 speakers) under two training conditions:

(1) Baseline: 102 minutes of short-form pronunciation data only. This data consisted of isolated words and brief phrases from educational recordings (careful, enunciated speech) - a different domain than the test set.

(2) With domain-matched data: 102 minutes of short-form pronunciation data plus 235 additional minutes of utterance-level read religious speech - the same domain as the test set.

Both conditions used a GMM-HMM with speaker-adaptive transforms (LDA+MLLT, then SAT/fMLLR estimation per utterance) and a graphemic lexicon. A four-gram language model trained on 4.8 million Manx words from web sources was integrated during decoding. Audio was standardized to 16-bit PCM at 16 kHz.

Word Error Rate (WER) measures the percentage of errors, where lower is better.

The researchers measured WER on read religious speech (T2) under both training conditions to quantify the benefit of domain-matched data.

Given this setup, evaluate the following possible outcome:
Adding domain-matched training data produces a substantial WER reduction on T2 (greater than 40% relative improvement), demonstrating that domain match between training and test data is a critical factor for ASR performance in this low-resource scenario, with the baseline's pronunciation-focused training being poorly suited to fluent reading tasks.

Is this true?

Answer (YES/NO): YES